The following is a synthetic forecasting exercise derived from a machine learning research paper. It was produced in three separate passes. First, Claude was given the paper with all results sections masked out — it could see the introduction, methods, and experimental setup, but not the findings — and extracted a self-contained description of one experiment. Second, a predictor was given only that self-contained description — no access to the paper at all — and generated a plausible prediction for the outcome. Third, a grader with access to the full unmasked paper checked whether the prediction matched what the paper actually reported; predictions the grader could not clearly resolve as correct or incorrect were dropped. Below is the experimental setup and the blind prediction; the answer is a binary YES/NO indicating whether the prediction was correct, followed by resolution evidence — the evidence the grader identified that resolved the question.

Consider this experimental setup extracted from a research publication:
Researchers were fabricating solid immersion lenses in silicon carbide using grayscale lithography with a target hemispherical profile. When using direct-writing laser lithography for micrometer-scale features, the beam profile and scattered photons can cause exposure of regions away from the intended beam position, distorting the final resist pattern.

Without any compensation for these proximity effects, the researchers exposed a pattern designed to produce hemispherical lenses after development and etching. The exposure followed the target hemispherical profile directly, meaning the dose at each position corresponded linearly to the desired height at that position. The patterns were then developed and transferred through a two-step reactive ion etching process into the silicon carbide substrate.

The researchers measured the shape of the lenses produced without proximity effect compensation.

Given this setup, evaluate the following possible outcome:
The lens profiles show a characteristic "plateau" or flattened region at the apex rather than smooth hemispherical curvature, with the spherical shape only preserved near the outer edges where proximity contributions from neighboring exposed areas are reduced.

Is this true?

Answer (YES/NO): NO